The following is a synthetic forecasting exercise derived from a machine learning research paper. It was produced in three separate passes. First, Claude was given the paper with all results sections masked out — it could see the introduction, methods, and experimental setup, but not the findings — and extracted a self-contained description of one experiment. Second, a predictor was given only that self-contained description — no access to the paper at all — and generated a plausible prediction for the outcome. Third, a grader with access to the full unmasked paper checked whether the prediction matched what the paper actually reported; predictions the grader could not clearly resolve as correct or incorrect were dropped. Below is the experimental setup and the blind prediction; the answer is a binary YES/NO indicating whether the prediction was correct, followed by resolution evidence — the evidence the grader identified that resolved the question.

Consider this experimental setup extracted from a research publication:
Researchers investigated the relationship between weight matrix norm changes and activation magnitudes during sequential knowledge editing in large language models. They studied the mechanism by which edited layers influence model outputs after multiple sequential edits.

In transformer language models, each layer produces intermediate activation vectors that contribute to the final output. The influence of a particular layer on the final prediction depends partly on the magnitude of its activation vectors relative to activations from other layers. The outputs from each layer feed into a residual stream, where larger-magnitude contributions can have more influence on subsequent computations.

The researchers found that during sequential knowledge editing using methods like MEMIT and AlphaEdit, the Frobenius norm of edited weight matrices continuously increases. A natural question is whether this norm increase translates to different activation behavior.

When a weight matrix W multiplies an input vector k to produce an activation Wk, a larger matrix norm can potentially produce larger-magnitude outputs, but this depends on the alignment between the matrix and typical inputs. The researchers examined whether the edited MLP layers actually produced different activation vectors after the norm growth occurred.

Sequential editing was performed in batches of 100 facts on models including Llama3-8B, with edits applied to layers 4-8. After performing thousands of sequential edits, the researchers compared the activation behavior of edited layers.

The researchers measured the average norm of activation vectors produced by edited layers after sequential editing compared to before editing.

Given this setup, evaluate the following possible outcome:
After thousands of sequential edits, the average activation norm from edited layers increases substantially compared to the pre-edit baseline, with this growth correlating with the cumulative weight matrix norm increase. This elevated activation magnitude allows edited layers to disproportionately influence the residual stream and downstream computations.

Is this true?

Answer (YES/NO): YES